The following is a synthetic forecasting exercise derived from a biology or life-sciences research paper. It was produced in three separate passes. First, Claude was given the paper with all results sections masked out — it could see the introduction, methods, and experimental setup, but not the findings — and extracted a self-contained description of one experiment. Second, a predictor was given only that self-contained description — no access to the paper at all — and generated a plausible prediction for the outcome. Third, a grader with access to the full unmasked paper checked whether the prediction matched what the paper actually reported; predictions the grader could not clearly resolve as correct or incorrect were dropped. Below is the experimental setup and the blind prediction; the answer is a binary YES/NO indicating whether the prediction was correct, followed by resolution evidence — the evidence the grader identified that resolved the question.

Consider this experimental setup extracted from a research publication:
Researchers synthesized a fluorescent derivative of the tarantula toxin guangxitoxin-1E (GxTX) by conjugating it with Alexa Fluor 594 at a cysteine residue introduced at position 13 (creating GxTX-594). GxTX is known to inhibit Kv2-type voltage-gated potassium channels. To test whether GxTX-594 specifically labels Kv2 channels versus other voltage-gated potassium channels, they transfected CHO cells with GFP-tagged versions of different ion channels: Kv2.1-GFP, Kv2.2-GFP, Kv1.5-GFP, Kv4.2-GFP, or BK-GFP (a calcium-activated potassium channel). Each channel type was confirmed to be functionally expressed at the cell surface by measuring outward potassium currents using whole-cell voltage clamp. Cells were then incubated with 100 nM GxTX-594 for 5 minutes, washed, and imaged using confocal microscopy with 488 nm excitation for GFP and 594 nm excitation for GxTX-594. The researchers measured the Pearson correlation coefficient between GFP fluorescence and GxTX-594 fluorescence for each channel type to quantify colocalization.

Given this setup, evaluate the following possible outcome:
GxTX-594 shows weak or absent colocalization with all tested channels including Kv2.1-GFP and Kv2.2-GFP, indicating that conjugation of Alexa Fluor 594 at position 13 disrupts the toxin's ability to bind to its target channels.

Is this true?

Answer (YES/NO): NO